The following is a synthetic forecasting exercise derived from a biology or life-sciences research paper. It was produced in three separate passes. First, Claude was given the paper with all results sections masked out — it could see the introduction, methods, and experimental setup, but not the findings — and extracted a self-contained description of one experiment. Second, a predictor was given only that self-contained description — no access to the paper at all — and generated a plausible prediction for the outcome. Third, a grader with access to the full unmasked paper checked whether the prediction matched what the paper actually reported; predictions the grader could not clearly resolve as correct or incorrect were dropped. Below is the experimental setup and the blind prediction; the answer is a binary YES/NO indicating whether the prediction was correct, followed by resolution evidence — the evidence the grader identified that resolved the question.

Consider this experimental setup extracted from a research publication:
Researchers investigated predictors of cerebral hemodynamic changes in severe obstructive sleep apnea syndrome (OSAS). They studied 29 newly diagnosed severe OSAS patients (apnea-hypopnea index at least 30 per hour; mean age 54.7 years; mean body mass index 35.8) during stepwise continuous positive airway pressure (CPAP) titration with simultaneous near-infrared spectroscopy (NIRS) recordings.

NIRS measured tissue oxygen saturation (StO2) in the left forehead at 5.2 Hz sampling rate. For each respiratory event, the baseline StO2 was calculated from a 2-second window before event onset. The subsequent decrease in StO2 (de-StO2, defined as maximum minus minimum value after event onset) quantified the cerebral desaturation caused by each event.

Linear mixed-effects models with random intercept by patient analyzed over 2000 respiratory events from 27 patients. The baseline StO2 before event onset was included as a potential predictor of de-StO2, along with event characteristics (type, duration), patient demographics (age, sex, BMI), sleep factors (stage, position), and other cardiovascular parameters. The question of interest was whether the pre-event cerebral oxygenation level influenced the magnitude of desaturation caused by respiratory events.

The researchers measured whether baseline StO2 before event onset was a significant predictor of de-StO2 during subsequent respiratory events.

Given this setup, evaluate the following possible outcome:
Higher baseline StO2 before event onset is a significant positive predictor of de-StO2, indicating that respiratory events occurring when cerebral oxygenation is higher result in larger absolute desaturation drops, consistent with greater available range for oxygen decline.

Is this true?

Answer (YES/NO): NO